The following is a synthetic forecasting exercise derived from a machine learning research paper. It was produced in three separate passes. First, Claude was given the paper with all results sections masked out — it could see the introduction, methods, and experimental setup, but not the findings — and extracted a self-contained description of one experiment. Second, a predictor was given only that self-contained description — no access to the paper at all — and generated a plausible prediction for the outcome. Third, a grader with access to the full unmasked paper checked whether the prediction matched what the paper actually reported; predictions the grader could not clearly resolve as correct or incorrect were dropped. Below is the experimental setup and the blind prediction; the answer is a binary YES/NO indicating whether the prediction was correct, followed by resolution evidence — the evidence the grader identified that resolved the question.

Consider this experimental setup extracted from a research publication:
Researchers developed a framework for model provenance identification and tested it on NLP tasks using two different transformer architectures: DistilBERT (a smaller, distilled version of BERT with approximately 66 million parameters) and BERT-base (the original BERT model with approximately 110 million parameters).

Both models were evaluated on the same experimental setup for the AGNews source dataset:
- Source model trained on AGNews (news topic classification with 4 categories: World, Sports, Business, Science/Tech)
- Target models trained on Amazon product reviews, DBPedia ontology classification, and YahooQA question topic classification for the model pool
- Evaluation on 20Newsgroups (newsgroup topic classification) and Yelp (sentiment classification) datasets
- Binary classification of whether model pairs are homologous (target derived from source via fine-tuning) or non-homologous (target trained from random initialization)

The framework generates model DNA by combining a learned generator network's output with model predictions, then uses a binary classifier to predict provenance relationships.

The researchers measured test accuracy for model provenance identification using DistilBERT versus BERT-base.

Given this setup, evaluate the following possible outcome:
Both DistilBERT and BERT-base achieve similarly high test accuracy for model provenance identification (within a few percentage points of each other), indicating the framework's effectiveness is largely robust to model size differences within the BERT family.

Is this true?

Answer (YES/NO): YES